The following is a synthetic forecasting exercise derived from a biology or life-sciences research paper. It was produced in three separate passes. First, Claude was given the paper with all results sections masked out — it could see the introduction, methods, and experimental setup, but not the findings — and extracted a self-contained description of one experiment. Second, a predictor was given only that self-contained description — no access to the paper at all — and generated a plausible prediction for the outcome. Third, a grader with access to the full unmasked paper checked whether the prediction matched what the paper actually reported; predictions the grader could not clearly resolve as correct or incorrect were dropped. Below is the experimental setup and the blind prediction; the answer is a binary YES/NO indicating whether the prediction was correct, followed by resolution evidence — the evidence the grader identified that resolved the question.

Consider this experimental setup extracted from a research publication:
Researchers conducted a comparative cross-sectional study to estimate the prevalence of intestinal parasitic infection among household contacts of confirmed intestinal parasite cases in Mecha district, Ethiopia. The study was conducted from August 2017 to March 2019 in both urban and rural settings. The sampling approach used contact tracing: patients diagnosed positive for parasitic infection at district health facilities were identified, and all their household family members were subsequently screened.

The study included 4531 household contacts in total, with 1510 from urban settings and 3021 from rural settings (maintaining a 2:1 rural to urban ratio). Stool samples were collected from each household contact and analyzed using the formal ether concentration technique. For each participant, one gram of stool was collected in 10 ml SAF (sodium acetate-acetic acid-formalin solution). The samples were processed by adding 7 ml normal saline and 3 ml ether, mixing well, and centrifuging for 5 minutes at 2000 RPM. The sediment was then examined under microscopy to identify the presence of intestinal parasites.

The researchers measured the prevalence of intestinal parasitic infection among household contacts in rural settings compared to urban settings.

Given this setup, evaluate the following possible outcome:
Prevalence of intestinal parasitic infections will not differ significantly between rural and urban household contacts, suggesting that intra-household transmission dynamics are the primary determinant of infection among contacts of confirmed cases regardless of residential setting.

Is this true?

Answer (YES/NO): NO